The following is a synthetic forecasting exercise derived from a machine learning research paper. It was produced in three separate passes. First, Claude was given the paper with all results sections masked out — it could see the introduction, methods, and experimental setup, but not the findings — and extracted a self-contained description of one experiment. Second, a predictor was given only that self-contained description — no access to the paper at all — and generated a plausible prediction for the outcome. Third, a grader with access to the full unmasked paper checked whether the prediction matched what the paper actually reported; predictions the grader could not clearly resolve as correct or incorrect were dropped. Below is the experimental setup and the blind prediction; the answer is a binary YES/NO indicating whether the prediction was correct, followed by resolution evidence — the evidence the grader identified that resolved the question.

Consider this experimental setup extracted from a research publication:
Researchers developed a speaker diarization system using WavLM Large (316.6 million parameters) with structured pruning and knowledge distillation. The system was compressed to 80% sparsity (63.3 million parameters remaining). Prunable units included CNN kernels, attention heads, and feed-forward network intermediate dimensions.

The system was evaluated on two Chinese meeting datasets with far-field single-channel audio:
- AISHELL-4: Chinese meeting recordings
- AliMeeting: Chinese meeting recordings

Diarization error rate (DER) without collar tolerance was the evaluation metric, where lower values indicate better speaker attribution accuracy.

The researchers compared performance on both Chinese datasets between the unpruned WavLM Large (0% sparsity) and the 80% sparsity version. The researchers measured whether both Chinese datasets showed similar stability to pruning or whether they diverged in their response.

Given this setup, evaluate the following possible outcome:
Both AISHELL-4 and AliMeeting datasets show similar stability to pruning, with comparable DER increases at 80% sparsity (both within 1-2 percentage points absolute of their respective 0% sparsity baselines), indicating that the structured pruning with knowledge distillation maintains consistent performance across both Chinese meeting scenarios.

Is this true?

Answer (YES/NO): NO